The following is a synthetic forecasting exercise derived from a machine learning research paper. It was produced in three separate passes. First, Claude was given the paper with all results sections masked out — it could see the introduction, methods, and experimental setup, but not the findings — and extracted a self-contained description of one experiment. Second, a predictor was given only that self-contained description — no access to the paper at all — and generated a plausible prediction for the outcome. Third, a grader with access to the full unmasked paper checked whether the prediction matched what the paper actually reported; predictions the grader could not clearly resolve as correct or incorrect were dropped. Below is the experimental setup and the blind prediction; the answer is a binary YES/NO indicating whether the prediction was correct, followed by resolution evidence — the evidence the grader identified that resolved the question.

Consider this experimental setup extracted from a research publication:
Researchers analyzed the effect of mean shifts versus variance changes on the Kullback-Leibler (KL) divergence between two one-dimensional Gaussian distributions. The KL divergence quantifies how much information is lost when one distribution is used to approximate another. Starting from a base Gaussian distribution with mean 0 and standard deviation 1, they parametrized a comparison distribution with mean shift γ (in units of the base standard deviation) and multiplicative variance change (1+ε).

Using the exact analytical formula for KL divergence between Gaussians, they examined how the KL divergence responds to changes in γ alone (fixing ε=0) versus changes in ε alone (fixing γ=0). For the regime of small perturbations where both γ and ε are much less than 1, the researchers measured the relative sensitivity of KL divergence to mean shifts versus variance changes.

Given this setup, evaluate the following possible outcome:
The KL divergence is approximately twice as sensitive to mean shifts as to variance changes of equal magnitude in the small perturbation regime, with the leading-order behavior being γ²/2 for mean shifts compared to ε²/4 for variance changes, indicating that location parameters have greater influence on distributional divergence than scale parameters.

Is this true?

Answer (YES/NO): NO